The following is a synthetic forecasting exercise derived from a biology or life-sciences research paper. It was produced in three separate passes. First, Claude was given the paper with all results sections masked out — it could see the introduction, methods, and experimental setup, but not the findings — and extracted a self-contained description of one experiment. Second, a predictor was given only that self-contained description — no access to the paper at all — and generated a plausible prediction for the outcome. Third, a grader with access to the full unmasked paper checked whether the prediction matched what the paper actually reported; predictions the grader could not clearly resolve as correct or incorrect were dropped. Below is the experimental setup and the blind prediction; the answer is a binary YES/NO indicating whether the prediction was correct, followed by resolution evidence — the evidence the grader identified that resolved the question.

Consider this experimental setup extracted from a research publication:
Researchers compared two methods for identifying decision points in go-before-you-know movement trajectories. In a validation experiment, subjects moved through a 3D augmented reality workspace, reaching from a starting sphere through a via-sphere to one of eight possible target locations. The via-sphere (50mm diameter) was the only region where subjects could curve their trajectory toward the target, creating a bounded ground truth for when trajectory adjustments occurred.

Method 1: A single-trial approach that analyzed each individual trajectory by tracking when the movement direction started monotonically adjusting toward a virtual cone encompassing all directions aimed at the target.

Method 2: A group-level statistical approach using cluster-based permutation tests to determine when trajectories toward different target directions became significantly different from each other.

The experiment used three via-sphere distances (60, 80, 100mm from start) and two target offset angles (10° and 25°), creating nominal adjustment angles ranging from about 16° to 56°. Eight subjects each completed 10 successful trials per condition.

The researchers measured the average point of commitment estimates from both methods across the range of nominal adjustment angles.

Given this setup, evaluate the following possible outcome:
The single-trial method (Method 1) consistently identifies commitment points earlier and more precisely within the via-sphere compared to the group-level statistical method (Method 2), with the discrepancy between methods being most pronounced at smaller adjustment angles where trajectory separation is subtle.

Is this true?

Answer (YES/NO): NO